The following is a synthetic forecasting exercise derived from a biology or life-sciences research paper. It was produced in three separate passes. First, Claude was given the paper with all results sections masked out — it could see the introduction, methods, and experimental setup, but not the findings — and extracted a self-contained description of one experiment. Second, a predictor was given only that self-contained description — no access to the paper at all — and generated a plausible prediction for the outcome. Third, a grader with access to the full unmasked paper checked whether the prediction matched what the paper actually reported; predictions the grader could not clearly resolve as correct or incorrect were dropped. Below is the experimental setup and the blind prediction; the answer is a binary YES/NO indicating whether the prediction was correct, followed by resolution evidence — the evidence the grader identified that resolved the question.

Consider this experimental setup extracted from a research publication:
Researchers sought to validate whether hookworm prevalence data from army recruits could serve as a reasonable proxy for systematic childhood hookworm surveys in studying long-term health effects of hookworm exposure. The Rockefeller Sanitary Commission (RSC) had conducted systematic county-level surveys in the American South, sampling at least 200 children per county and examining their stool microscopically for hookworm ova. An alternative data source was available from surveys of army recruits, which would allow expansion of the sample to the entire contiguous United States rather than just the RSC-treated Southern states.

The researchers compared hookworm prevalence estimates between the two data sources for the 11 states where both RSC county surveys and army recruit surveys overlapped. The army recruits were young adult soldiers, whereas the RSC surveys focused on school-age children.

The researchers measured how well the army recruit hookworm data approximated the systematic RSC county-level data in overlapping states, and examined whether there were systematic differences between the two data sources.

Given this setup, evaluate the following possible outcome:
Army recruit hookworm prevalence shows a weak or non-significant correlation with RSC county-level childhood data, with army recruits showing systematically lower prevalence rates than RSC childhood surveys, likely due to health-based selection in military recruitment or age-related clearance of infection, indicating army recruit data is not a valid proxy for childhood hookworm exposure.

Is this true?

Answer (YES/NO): NO